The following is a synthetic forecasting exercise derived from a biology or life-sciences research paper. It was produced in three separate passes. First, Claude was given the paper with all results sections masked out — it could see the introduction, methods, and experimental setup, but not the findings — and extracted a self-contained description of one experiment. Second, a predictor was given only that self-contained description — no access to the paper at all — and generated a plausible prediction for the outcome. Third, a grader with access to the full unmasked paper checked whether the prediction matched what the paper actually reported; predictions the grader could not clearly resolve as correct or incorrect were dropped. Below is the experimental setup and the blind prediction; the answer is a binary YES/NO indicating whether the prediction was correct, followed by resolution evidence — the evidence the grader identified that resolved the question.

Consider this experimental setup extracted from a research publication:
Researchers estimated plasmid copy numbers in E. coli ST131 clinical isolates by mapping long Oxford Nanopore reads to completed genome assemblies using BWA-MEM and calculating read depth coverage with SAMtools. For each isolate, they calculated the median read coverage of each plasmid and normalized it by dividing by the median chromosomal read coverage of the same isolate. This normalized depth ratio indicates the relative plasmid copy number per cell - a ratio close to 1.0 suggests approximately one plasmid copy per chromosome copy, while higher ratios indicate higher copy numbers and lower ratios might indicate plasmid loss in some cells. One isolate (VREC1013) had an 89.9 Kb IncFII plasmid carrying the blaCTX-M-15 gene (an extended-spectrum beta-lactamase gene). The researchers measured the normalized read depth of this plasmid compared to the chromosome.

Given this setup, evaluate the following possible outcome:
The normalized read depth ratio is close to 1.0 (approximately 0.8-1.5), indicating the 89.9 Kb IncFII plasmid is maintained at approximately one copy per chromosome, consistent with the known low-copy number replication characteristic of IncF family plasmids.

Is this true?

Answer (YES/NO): NO